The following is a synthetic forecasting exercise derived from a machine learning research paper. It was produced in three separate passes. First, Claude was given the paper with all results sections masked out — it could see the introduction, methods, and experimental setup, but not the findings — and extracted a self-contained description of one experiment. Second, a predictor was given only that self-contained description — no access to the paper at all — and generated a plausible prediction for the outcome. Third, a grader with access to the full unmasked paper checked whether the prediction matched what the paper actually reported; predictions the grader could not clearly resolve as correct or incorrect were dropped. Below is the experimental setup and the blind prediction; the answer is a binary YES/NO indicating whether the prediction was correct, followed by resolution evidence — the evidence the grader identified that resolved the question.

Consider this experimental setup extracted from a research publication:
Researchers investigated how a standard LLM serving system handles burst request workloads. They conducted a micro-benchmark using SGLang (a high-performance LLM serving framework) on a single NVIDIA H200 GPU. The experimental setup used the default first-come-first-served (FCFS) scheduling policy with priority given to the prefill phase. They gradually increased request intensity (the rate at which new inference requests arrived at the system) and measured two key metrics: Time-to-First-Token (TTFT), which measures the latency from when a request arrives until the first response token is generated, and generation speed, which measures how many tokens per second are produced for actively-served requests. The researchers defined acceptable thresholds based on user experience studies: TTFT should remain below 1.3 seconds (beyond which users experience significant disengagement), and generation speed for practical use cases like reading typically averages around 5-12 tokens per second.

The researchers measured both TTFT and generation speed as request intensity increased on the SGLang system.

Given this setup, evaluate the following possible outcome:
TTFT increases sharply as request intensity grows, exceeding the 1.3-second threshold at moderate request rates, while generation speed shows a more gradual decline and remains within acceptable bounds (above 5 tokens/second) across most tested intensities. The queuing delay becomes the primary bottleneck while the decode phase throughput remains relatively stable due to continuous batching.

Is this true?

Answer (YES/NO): NO